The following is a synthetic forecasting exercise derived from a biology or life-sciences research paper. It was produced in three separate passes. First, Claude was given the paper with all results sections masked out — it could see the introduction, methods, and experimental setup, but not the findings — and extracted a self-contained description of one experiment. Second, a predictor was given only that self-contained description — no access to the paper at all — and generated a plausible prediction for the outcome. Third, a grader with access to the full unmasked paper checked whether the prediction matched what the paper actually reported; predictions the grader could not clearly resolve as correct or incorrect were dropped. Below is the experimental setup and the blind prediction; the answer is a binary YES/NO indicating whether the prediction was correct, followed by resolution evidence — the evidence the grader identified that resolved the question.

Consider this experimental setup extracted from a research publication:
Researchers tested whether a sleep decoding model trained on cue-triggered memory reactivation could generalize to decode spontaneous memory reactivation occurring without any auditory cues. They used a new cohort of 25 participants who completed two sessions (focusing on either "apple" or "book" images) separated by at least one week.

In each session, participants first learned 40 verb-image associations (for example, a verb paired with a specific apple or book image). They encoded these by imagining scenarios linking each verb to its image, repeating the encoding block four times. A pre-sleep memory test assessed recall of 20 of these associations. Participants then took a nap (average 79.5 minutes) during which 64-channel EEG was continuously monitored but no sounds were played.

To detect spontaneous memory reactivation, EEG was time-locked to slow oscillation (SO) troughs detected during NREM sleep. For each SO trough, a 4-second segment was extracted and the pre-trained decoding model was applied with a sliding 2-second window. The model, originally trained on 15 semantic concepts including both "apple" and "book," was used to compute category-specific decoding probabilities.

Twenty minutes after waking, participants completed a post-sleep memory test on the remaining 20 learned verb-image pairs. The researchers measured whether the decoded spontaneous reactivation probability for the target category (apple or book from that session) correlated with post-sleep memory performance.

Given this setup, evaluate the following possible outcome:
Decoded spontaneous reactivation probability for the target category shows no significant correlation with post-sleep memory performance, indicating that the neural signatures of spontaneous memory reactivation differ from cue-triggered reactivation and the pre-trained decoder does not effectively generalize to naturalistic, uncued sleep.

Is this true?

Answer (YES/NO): NO